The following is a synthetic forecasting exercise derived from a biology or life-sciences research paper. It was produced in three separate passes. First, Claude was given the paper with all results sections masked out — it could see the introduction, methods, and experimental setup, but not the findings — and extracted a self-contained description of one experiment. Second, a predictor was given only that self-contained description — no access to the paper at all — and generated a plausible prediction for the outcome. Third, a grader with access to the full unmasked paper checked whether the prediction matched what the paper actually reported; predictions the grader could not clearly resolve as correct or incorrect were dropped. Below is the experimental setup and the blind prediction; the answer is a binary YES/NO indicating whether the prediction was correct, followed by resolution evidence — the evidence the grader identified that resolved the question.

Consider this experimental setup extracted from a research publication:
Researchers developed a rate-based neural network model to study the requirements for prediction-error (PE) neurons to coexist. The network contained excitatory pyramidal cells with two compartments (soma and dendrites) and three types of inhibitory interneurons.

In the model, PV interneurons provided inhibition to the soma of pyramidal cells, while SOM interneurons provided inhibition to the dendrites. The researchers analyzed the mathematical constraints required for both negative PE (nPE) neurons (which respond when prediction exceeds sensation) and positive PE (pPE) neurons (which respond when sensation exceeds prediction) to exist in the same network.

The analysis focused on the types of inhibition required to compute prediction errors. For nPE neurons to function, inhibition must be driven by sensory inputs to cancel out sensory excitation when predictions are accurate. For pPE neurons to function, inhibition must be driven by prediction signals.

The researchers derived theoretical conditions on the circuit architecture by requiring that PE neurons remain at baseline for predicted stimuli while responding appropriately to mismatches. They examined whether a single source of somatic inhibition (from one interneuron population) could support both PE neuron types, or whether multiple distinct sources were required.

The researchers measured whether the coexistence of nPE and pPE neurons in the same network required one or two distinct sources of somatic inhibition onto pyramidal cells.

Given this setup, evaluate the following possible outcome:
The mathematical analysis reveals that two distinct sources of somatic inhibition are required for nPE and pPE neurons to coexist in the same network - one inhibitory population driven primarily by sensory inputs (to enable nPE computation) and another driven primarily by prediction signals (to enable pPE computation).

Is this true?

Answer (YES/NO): YES